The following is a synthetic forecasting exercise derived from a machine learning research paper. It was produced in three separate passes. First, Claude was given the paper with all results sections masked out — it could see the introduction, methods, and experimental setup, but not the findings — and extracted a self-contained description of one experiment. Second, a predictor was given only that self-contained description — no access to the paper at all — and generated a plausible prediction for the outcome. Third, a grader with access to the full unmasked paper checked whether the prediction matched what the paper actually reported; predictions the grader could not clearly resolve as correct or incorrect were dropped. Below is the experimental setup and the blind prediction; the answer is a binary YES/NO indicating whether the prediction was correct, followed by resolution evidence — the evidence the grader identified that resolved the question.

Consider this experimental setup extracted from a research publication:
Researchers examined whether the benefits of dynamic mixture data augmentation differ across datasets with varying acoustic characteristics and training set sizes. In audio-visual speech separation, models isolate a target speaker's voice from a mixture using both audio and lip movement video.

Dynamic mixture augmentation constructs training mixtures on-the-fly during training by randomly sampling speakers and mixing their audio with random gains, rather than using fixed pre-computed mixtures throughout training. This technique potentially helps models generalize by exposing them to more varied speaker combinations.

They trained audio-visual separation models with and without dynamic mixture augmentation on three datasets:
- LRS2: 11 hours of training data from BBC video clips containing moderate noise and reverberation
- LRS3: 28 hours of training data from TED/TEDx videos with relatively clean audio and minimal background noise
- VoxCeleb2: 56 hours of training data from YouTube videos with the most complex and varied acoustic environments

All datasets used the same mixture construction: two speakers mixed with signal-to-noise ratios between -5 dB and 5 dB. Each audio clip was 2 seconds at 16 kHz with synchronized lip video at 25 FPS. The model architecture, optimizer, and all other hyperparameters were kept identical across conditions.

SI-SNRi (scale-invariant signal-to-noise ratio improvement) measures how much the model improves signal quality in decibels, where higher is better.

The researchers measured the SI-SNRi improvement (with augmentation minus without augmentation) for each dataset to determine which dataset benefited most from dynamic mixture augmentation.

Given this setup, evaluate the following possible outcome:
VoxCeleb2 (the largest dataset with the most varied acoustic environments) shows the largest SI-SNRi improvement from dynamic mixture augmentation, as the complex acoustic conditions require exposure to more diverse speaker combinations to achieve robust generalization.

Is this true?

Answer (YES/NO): NO